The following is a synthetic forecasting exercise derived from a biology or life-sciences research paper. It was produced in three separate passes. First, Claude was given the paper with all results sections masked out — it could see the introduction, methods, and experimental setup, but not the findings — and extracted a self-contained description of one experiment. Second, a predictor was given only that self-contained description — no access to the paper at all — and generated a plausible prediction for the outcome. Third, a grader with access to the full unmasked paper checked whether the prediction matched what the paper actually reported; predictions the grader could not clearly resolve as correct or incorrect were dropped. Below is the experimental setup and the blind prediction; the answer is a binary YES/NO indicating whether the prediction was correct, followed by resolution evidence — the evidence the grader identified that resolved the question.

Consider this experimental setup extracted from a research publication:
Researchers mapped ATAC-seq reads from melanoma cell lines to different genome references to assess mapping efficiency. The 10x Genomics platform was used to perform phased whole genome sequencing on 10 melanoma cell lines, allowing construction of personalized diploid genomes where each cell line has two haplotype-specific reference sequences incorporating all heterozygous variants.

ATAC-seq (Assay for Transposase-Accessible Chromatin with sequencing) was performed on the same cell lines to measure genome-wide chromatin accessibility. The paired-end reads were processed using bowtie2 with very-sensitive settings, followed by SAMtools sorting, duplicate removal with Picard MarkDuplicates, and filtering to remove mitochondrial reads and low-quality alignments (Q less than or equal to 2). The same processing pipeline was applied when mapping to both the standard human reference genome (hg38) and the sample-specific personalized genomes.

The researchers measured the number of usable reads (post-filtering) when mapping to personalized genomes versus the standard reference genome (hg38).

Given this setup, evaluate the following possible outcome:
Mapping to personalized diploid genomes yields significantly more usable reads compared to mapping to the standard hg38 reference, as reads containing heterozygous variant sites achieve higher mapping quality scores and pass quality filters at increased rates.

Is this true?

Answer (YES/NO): NO